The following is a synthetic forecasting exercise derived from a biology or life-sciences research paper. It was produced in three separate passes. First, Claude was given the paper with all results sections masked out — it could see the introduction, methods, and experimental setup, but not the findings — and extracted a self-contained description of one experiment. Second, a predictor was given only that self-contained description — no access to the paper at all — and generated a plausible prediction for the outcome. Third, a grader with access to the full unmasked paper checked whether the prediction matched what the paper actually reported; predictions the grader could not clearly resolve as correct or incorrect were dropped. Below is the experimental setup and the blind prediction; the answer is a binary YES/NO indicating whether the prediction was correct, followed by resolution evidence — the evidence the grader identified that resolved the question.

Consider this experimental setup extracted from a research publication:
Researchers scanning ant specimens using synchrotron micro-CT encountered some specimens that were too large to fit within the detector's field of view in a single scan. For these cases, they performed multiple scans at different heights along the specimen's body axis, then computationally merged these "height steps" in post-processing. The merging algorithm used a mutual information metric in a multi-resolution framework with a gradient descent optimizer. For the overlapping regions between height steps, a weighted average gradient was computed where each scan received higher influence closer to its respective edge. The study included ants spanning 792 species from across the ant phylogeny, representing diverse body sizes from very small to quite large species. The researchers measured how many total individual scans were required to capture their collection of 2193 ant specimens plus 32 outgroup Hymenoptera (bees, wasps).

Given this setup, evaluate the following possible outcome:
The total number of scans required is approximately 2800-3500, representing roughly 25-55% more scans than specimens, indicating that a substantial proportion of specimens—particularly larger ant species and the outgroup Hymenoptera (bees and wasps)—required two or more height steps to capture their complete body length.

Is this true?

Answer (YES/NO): NO